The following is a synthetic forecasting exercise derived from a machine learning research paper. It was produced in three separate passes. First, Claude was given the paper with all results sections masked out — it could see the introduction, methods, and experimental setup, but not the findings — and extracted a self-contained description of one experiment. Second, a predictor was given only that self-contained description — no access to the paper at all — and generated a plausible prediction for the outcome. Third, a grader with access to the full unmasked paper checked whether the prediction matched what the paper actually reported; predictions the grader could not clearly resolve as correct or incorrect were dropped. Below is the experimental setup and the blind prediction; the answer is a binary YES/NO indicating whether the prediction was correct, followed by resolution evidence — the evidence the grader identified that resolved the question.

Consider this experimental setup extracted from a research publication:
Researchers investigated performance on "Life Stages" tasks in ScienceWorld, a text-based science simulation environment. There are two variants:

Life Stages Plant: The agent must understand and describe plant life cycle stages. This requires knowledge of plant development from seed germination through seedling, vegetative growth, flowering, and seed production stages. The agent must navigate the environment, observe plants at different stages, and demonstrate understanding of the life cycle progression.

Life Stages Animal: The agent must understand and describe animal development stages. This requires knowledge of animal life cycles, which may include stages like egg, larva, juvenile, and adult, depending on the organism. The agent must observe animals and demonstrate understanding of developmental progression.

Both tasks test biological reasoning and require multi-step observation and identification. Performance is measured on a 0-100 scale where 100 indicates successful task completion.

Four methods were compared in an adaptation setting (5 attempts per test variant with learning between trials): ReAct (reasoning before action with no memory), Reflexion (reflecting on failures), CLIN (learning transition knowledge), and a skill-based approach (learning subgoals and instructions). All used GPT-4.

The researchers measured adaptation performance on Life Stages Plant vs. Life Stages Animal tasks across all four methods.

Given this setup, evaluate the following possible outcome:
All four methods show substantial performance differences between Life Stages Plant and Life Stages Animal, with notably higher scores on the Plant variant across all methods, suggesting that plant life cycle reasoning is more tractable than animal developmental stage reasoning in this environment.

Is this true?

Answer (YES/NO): NO